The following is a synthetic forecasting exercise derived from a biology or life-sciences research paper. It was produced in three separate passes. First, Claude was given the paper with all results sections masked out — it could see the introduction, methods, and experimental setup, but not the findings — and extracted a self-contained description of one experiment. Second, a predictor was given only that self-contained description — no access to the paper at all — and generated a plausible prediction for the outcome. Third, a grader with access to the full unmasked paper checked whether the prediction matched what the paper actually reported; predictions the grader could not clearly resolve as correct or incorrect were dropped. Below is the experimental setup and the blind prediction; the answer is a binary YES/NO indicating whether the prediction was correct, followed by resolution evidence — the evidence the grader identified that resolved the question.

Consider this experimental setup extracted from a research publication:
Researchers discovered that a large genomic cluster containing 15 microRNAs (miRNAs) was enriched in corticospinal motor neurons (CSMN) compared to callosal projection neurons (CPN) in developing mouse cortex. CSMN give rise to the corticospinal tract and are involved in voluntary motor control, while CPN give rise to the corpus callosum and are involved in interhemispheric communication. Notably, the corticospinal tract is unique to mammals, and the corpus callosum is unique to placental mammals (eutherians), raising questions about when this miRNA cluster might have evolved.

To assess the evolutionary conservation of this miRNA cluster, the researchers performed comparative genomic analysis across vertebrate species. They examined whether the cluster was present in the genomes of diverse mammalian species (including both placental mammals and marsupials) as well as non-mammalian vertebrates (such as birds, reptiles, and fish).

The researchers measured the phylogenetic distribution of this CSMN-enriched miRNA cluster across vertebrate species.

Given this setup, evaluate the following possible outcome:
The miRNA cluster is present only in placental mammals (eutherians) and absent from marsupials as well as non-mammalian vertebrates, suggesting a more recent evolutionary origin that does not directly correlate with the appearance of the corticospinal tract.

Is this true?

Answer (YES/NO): YES